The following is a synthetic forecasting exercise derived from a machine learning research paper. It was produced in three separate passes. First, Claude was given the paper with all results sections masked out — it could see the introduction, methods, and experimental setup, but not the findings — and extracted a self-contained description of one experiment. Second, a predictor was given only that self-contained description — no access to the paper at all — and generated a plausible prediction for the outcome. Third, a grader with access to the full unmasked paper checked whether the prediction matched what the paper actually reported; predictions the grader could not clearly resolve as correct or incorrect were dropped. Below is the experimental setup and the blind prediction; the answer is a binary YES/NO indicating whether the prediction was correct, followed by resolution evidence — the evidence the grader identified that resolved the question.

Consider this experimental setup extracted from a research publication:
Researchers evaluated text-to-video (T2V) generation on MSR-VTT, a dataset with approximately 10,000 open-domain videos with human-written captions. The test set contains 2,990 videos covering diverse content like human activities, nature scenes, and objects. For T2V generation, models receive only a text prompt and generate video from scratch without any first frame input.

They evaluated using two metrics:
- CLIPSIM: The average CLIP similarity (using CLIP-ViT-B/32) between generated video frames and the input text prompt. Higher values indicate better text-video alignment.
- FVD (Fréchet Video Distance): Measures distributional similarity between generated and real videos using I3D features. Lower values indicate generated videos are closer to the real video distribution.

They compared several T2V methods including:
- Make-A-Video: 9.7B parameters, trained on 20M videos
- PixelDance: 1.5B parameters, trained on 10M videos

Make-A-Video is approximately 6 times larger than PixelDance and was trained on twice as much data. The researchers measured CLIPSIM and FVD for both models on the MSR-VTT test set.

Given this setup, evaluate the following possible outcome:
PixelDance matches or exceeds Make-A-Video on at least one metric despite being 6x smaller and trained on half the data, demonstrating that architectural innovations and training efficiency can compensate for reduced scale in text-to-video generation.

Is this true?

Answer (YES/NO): YES